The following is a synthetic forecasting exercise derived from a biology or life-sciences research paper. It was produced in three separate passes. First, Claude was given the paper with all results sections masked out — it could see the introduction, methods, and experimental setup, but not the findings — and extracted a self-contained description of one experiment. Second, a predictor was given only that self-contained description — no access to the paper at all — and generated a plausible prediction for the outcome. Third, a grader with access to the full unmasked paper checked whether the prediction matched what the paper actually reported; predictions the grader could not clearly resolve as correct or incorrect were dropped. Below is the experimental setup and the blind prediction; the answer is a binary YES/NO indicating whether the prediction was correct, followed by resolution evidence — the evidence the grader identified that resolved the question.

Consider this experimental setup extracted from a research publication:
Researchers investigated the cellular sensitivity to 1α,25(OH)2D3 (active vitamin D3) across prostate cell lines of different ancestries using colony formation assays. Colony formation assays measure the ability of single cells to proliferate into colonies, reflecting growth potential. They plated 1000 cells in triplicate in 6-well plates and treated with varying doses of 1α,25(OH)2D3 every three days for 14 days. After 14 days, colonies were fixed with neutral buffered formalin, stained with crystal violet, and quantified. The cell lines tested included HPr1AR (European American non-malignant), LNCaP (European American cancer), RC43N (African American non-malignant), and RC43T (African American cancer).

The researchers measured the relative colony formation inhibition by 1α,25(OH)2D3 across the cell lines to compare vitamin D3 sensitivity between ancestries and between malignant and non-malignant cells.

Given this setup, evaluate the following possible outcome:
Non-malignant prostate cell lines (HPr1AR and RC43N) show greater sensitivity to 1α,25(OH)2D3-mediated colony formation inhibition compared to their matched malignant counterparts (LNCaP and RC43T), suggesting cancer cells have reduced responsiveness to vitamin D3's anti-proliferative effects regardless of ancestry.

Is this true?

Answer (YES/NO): NO